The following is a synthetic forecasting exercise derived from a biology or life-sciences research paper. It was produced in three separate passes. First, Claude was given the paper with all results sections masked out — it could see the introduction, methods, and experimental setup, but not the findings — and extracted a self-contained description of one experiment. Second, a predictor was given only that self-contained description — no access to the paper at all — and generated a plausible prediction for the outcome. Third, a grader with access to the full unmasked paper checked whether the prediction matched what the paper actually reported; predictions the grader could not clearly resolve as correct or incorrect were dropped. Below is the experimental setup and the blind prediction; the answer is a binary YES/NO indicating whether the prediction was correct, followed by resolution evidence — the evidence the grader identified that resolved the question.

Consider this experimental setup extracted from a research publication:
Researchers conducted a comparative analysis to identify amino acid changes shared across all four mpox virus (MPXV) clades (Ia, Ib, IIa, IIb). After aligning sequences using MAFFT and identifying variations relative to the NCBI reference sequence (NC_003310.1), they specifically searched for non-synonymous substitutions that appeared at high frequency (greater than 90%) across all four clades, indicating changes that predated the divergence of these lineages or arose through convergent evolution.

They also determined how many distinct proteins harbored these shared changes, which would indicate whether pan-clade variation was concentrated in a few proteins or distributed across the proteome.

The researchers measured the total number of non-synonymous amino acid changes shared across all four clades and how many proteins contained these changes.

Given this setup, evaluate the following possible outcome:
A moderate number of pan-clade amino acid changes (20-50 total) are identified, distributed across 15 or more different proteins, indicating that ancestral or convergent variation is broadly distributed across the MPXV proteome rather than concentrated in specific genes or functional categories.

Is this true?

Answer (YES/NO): YES